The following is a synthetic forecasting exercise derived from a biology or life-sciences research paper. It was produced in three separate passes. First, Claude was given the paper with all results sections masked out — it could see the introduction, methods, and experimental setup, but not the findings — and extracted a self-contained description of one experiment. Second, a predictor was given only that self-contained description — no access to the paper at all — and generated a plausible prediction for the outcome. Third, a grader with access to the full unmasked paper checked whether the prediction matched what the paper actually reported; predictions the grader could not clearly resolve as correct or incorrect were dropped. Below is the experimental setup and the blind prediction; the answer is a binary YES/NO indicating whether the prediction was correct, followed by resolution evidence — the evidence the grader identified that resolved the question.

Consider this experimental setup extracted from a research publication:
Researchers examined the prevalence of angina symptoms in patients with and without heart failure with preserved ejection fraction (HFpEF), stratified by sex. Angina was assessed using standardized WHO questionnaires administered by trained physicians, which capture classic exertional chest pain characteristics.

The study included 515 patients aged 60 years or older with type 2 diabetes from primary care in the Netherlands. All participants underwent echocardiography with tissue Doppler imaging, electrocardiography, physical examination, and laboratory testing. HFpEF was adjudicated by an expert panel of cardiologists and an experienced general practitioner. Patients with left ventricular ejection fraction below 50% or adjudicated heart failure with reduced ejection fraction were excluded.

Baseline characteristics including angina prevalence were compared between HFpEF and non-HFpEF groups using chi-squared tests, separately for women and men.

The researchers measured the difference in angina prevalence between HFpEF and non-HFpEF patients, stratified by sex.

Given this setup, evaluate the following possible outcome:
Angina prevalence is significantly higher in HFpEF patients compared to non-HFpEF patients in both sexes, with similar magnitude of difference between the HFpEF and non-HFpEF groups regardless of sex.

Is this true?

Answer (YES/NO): NO